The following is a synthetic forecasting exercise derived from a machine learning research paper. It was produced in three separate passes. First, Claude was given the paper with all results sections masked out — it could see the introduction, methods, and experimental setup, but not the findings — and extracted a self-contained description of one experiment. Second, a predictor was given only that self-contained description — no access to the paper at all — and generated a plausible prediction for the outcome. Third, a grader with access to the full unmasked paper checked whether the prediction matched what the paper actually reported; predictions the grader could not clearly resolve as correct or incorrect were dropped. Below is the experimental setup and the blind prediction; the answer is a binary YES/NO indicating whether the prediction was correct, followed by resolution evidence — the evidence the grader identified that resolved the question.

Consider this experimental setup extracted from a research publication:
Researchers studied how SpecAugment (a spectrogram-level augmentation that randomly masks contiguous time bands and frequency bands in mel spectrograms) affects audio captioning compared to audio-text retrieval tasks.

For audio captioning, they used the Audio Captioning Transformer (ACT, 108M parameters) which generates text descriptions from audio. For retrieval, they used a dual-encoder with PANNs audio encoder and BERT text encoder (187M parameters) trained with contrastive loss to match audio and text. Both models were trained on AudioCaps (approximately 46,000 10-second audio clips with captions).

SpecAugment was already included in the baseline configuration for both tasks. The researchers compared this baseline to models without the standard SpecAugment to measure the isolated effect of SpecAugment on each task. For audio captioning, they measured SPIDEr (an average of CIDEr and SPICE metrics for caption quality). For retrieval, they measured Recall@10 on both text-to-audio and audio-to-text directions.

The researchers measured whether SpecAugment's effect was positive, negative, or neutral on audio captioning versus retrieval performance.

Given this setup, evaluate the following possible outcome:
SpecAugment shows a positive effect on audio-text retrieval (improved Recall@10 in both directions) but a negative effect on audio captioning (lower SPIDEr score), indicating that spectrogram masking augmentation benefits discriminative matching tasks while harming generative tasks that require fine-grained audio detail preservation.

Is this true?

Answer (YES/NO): YES